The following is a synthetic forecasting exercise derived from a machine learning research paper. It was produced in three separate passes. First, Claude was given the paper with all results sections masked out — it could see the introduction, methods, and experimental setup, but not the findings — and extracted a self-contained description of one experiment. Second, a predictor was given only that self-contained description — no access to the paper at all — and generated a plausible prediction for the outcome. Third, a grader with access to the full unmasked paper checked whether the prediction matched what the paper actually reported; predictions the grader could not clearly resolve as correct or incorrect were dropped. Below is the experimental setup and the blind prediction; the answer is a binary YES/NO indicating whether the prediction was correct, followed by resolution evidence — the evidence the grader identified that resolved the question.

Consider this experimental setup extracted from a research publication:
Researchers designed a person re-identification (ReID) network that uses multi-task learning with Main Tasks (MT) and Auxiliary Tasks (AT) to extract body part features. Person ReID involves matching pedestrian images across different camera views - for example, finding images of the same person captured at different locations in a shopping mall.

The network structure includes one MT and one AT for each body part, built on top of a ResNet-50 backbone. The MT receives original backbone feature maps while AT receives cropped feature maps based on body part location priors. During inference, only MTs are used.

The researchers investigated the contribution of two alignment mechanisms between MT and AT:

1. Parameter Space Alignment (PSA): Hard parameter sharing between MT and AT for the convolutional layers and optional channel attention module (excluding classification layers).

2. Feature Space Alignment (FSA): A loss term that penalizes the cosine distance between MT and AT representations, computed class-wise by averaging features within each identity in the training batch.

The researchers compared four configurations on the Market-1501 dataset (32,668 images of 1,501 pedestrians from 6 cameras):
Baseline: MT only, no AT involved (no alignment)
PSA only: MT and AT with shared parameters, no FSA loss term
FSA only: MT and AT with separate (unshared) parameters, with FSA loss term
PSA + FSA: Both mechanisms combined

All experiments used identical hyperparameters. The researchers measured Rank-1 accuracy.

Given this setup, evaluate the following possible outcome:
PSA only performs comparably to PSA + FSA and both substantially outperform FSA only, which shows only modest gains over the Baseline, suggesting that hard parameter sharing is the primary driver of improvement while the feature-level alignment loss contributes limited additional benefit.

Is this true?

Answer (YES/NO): NO